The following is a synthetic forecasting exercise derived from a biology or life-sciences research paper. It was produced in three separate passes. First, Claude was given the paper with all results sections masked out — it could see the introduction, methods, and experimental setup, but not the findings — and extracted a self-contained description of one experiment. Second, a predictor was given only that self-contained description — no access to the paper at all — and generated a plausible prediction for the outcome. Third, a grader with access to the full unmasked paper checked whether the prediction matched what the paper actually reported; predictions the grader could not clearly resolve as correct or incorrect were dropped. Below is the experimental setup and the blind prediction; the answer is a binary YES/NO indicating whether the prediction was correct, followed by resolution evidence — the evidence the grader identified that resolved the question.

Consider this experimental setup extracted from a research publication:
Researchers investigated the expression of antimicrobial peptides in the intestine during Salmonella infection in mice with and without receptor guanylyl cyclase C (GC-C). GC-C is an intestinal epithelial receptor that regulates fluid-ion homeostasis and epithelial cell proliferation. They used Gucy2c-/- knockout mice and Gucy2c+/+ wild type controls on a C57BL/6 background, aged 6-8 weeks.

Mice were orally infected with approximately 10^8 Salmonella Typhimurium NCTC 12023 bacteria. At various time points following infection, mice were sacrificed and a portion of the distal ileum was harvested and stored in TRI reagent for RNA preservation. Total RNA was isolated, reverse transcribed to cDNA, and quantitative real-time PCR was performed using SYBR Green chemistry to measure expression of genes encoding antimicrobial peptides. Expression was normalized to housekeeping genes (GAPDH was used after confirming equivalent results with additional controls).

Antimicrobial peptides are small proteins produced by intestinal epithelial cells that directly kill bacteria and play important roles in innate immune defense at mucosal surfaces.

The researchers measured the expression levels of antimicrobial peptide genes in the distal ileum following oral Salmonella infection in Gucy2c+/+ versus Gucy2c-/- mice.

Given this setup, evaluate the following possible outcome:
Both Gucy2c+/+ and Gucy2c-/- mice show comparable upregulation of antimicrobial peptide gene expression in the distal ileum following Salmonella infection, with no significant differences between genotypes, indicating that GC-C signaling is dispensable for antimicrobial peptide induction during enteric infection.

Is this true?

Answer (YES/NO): NO